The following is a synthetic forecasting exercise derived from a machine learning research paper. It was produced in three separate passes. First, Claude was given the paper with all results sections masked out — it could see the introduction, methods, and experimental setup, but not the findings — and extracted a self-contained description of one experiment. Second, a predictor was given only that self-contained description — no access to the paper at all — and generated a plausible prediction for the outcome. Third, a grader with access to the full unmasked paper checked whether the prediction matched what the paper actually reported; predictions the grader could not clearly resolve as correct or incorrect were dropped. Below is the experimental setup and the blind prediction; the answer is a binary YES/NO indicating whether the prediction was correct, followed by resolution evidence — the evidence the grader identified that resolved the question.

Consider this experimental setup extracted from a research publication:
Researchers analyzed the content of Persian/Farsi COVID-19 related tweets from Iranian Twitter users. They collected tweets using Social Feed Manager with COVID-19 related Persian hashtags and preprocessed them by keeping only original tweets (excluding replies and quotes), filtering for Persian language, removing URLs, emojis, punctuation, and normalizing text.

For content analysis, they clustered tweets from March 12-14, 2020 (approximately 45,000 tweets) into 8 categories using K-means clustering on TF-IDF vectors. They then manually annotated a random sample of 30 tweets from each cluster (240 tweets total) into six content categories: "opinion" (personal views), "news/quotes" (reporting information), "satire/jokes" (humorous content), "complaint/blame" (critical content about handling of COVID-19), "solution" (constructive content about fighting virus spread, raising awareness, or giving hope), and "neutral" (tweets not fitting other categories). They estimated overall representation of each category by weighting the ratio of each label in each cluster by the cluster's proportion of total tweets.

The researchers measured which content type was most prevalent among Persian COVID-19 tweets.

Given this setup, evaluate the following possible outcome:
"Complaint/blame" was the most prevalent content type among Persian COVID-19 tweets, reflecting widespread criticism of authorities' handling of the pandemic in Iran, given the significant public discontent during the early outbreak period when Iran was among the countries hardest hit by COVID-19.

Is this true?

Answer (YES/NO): NO